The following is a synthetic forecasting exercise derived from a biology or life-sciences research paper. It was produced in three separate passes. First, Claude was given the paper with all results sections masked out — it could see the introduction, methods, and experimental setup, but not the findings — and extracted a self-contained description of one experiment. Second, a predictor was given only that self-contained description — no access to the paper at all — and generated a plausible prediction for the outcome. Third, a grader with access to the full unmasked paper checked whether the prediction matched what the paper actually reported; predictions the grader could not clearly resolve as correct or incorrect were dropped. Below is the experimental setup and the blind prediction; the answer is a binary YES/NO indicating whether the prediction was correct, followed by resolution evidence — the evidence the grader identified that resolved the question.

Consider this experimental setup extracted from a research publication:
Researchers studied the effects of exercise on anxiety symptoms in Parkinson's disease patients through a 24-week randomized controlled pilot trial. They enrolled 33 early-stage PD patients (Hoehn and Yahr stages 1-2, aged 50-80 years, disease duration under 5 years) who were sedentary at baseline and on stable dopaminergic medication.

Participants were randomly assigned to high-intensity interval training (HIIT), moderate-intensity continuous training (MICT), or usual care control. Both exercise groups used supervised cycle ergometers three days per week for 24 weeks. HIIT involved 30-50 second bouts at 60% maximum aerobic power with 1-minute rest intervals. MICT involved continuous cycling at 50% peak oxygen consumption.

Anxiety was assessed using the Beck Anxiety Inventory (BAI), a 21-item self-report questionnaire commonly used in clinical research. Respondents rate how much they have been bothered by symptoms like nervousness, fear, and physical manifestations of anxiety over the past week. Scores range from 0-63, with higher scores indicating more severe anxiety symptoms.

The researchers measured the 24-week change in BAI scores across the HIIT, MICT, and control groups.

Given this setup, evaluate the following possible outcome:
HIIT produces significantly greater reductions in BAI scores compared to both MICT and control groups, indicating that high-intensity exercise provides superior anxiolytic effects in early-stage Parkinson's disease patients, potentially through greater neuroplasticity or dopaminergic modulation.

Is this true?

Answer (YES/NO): NO